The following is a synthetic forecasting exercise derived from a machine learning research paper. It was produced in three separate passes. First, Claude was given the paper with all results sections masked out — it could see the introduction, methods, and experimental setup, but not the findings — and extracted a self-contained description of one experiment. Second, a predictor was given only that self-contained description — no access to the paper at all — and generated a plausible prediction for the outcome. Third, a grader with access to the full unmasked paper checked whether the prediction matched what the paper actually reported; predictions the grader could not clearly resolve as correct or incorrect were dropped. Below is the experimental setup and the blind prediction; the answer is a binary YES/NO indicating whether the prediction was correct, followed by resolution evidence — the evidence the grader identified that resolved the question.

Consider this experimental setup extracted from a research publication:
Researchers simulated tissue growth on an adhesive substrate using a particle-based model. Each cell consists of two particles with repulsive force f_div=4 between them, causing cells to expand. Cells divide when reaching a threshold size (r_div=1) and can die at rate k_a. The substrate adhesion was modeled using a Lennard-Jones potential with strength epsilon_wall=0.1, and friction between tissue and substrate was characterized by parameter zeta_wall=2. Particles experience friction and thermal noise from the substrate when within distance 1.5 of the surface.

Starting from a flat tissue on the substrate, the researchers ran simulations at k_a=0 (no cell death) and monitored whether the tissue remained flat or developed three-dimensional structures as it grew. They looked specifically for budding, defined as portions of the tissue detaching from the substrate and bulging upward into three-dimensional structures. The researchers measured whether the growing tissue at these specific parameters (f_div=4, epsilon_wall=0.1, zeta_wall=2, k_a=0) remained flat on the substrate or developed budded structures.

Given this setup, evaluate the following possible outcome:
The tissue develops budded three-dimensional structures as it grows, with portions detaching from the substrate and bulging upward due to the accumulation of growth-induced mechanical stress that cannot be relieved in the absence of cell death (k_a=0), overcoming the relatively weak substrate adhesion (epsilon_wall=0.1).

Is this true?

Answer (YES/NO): YES